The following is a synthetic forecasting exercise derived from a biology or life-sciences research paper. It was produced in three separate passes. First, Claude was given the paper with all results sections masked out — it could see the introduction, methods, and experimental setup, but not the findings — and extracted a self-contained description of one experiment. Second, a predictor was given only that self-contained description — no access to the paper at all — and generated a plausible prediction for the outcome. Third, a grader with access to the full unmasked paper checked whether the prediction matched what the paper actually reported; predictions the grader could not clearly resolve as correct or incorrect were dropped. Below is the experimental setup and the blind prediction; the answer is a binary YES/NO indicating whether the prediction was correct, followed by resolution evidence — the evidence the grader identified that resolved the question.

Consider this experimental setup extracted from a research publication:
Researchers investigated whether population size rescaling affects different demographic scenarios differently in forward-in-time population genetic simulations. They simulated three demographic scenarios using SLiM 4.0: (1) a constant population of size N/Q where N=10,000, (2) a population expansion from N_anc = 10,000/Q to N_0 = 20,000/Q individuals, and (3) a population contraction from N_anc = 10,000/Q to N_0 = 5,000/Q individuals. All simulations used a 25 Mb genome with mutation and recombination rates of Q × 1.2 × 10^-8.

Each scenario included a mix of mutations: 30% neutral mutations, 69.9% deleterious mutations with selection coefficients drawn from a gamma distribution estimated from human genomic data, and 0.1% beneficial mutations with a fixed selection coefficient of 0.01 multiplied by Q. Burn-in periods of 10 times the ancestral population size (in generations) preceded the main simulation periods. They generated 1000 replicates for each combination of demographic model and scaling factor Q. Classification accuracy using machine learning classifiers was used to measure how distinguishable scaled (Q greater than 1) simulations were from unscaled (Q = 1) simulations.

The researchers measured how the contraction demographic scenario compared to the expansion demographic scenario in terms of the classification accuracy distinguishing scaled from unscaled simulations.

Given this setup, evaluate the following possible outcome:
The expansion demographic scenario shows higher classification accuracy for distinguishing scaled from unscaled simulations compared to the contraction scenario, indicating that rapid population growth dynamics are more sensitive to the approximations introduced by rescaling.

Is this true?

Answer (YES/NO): NO